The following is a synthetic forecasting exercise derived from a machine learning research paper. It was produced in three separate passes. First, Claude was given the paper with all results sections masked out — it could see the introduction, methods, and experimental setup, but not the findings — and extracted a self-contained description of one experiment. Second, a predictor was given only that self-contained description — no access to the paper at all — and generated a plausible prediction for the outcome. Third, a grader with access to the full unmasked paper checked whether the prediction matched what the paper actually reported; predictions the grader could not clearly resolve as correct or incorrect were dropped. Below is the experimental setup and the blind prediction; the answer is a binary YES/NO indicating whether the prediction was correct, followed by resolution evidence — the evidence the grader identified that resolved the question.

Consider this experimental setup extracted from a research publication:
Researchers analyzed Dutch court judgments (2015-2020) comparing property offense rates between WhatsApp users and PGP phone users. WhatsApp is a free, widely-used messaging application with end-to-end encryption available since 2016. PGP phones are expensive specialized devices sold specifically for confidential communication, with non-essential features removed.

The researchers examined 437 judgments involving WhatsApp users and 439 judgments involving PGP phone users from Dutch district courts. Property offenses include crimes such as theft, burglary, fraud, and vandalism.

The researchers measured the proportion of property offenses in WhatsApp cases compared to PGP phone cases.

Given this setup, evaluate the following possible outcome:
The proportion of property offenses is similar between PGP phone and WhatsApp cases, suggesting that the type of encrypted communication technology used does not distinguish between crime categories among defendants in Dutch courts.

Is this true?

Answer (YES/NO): NO